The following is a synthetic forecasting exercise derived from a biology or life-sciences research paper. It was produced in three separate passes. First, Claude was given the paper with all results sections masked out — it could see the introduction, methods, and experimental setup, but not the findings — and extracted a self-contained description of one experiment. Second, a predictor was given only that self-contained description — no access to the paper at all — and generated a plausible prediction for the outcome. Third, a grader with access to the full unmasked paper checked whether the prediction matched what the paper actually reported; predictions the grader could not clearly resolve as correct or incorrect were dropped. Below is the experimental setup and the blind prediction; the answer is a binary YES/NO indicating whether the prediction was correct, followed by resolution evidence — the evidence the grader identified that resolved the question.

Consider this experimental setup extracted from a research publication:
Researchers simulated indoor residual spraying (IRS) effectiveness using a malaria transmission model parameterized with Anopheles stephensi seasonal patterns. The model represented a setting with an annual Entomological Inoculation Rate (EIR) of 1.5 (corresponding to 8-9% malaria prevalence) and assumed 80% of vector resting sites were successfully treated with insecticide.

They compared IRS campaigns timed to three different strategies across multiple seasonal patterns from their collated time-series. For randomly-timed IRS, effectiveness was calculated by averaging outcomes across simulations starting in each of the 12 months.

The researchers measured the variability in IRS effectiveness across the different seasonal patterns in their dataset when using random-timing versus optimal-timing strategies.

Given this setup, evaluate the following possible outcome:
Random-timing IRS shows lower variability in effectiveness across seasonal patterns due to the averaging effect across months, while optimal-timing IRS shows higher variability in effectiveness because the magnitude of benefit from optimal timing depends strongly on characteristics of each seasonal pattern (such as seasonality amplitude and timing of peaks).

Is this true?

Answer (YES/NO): YES